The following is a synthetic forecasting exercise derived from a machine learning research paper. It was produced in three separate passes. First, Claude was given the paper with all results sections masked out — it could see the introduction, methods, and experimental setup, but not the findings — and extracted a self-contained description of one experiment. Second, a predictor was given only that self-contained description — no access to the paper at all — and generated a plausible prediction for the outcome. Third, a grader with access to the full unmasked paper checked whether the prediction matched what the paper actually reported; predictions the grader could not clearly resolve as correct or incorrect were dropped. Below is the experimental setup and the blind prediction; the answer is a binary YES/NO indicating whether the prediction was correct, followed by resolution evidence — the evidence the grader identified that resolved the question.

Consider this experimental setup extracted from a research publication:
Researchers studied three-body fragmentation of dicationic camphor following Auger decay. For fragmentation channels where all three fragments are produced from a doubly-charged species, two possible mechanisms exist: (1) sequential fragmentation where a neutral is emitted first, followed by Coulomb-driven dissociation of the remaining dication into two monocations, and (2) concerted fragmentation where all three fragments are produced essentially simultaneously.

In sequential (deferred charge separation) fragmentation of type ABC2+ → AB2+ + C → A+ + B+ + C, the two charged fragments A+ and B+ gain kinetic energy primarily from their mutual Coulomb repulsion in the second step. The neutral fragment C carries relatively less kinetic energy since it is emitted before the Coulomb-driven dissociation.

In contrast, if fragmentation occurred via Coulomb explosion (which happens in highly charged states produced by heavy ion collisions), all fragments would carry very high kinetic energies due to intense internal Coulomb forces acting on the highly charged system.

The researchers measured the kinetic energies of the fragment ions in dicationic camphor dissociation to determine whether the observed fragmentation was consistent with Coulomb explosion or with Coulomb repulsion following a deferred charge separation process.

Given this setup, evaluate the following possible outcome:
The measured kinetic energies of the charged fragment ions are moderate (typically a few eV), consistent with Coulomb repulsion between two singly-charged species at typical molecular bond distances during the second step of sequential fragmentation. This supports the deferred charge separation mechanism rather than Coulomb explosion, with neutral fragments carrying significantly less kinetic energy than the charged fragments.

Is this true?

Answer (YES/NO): YES